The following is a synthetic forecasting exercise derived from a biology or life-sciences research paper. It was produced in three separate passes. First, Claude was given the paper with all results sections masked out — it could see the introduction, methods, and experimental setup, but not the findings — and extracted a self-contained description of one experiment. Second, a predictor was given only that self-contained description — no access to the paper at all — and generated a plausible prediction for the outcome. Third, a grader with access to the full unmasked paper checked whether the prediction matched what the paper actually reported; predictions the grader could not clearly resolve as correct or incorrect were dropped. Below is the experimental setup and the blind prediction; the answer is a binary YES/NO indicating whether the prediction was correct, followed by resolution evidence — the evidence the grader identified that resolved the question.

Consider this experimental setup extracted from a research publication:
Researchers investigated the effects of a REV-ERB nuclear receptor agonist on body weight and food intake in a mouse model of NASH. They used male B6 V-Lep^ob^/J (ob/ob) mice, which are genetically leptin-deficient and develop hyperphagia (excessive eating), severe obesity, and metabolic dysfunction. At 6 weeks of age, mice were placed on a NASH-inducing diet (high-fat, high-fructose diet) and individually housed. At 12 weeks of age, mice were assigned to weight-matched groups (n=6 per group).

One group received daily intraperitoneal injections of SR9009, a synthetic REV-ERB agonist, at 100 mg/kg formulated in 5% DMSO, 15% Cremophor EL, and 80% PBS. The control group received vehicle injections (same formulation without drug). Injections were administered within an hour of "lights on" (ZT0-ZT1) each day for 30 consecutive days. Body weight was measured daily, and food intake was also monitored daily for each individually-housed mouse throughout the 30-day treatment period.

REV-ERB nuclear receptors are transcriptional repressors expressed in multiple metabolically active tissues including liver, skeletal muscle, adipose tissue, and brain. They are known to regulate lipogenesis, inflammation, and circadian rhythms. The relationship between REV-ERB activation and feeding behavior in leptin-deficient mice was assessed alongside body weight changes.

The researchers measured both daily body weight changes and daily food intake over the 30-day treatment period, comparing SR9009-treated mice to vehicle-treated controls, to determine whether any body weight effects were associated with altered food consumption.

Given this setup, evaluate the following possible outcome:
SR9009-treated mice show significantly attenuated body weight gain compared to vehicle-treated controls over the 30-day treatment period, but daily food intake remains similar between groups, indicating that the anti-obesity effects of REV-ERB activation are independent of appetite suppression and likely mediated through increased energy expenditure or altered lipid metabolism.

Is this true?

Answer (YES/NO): YES